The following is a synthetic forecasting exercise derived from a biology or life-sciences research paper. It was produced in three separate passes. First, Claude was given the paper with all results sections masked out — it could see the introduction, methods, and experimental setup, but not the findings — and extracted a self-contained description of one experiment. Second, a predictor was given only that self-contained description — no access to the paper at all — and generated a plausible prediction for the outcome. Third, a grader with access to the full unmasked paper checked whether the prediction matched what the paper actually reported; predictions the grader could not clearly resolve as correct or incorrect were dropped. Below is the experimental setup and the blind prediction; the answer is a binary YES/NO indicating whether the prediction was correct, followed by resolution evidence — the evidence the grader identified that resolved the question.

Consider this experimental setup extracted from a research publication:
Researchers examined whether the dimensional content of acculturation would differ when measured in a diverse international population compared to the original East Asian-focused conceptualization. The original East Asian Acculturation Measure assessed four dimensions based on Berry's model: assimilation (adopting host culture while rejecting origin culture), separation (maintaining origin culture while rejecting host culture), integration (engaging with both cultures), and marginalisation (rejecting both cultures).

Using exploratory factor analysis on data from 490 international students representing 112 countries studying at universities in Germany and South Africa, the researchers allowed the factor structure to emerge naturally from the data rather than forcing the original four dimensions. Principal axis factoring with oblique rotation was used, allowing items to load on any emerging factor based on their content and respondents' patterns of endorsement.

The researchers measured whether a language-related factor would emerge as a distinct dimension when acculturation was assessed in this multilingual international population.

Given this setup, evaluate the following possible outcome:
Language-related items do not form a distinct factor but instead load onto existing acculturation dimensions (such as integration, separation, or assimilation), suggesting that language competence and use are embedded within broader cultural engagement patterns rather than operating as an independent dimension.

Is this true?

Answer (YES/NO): NO